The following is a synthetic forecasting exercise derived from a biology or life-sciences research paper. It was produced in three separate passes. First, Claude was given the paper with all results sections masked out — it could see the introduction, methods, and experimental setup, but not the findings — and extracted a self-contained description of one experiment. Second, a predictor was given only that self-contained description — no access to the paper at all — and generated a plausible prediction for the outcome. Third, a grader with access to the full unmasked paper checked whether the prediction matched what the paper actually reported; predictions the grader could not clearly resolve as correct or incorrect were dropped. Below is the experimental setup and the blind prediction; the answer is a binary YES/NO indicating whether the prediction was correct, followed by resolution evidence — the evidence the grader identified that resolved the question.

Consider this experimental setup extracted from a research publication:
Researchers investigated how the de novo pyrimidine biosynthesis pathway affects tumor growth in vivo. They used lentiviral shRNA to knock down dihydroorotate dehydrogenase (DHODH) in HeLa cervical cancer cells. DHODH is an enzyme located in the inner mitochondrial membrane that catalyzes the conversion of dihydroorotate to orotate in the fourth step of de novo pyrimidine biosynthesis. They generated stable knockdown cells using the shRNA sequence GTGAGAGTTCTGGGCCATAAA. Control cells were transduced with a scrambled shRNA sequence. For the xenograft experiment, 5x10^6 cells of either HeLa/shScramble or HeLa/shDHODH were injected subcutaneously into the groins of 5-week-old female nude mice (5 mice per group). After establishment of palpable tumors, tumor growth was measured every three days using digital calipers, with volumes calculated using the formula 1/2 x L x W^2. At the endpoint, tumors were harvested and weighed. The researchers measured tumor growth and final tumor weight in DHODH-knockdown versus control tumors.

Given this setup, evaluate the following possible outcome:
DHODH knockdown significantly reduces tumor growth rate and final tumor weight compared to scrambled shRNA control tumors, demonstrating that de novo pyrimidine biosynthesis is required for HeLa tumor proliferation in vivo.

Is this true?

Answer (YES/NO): NO